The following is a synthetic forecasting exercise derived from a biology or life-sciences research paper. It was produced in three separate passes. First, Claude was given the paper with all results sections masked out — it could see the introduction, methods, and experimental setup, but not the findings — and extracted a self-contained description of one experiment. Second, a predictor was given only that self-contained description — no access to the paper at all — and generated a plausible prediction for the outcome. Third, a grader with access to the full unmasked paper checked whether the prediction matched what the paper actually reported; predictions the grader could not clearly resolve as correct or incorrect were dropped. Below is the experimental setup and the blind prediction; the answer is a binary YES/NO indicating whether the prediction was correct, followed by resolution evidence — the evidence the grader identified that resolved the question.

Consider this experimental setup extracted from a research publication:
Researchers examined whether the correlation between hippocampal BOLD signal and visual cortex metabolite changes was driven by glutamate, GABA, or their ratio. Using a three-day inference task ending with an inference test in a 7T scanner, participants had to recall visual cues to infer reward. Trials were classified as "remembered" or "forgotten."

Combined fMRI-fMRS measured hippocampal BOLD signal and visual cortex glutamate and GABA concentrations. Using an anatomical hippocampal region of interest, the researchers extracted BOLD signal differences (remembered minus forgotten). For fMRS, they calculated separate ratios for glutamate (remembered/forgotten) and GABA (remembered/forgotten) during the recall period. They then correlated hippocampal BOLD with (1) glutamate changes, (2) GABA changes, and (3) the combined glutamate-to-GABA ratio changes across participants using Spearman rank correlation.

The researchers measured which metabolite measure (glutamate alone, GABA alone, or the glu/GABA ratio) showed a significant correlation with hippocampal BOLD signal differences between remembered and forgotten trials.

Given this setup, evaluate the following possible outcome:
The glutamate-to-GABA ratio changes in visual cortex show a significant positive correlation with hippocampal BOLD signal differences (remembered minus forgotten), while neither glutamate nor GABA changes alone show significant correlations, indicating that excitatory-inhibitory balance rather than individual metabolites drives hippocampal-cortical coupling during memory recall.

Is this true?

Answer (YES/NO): NO